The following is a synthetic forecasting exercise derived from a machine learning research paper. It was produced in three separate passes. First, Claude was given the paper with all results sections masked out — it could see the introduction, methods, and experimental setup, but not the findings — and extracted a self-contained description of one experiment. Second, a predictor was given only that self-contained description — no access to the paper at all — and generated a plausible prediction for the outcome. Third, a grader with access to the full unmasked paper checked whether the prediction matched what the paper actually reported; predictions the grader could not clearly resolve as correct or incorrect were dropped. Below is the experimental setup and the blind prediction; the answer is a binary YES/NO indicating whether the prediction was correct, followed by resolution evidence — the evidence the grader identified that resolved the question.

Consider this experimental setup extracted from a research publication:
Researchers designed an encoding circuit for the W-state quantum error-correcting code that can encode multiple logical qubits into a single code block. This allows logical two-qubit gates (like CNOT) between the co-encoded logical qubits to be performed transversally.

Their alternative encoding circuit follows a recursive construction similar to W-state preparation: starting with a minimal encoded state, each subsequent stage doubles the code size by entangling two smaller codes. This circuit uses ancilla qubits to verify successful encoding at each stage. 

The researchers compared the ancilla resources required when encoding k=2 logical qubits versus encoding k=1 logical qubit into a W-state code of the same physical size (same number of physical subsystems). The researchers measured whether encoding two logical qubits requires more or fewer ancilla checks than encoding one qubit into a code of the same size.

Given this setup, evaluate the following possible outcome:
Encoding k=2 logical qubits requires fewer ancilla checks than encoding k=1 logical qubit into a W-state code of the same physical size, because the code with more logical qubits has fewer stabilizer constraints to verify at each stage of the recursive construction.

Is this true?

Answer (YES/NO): YES